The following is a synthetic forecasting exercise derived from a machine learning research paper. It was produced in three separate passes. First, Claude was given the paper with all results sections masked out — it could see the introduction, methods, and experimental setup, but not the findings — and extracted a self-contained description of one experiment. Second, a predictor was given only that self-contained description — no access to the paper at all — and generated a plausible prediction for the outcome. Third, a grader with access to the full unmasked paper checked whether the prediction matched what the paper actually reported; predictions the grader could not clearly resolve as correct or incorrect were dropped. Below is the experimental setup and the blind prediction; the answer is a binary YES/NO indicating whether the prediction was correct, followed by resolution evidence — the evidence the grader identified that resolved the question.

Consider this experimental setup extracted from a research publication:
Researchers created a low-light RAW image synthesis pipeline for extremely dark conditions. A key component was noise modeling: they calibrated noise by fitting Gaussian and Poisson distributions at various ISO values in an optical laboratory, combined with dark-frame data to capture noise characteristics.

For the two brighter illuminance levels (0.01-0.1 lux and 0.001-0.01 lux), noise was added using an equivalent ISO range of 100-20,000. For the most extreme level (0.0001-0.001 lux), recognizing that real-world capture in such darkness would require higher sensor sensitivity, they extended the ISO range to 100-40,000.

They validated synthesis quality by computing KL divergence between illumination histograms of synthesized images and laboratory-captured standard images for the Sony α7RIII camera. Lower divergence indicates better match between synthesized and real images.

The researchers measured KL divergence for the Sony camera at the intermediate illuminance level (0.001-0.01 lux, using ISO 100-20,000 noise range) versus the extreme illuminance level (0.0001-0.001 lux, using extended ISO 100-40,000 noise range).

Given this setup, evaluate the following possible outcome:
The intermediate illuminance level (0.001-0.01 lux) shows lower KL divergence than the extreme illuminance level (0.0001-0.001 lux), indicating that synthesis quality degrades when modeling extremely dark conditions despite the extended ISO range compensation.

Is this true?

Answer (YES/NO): YES